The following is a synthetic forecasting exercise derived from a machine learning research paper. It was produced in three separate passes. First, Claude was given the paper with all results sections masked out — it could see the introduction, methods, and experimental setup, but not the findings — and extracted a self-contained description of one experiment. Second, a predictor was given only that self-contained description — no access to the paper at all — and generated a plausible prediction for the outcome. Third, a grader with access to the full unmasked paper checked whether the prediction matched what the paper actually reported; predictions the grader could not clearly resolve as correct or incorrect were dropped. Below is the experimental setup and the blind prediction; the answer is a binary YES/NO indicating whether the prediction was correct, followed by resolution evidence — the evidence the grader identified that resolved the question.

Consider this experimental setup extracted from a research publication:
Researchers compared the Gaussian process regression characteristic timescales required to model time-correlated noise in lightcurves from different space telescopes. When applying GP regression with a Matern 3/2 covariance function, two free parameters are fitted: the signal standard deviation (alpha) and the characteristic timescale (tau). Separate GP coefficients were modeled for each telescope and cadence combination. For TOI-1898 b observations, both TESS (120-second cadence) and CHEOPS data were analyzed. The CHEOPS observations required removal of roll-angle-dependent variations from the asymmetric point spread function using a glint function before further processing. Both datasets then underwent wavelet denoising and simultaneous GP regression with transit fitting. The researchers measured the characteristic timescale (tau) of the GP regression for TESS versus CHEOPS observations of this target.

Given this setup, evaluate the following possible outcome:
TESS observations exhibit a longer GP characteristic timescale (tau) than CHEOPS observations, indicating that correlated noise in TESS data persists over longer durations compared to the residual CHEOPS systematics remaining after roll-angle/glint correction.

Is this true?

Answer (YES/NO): YES